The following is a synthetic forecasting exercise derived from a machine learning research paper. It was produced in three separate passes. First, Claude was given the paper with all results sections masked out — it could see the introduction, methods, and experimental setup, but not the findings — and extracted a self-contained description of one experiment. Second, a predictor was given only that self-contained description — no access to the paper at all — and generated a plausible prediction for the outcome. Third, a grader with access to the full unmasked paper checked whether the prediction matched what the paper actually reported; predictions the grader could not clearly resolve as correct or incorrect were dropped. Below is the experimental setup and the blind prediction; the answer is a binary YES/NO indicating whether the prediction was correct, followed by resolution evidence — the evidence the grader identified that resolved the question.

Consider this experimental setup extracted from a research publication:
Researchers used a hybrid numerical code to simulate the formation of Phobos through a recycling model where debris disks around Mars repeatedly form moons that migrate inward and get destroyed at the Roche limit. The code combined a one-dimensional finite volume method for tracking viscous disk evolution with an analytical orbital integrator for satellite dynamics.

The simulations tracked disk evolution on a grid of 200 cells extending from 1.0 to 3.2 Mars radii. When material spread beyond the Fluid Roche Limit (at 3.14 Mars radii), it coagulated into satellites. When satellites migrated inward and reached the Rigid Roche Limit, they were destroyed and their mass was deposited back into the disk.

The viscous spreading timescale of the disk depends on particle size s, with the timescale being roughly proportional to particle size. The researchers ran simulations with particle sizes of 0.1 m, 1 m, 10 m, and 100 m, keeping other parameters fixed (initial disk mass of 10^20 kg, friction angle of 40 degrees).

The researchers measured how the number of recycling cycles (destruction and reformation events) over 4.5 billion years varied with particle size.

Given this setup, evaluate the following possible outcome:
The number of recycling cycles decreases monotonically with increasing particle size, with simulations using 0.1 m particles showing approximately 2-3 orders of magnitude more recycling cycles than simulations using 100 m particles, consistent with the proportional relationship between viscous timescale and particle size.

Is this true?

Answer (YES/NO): NO